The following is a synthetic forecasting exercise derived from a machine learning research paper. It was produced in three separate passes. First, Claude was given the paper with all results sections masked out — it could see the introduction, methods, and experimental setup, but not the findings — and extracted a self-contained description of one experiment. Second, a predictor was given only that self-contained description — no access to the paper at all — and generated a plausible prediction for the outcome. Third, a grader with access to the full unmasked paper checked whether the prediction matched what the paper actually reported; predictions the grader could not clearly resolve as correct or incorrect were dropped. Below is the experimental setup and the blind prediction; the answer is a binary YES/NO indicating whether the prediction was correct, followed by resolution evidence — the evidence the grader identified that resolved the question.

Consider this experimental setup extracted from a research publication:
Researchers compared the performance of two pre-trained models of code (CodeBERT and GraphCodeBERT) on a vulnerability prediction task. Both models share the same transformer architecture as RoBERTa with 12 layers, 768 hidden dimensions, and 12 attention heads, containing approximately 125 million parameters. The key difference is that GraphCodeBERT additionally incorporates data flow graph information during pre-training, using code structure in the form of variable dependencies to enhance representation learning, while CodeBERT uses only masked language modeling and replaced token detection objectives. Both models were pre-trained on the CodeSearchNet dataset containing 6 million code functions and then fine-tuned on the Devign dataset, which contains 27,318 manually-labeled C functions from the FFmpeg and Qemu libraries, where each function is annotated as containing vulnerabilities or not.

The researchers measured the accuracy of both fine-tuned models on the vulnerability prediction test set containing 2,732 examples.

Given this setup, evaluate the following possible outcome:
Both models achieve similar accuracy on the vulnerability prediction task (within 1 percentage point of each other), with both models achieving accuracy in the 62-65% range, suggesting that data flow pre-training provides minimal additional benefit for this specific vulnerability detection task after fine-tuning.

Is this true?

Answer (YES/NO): NO